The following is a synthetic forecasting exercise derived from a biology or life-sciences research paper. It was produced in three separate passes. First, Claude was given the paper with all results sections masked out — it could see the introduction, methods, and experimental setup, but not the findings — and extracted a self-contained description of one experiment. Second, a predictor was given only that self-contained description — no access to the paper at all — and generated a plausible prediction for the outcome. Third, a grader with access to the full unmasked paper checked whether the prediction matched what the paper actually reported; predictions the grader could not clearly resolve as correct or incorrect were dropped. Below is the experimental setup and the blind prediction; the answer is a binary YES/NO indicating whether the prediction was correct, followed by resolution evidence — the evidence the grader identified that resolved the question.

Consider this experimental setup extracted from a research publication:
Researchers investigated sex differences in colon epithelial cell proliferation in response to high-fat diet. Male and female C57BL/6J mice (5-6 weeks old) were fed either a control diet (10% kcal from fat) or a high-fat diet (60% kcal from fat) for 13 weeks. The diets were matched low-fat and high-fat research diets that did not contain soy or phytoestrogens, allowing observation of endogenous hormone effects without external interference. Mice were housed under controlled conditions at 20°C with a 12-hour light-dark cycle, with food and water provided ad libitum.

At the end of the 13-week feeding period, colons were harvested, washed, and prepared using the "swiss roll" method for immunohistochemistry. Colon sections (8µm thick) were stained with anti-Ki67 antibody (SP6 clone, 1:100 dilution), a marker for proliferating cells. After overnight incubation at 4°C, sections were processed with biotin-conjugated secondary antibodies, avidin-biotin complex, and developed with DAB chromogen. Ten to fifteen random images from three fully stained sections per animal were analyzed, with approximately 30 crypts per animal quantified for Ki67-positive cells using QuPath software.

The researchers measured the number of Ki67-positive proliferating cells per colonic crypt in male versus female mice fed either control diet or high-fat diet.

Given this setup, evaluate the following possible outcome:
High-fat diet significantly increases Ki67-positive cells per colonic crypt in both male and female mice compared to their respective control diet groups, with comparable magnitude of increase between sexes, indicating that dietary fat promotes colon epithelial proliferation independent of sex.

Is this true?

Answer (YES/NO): NO